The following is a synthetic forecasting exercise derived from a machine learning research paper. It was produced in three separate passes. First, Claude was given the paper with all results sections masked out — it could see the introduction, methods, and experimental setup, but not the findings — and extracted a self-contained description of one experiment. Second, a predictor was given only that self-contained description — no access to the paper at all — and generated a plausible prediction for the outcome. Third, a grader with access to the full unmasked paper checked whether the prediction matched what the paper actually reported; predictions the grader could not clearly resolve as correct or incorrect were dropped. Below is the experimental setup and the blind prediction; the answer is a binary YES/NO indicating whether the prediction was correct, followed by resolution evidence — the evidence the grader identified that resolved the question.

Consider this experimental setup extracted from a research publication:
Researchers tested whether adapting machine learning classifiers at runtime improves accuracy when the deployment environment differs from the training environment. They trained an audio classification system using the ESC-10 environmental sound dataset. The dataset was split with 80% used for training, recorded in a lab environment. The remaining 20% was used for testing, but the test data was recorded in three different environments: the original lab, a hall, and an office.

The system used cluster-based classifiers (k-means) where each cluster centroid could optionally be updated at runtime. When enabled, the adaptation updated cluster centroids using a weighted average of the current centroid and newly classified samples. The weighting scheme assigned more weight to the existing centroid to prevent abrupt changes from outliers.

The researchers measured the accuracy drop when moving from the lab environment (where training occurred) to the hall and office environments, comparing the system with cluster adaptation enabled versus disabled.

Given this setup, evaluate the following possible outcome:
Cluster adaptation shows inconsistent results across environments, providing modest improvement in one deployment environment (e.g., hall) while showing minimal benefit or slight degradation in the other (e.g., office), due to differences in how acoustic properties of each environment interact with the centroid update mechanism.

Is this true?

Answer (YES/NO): NO